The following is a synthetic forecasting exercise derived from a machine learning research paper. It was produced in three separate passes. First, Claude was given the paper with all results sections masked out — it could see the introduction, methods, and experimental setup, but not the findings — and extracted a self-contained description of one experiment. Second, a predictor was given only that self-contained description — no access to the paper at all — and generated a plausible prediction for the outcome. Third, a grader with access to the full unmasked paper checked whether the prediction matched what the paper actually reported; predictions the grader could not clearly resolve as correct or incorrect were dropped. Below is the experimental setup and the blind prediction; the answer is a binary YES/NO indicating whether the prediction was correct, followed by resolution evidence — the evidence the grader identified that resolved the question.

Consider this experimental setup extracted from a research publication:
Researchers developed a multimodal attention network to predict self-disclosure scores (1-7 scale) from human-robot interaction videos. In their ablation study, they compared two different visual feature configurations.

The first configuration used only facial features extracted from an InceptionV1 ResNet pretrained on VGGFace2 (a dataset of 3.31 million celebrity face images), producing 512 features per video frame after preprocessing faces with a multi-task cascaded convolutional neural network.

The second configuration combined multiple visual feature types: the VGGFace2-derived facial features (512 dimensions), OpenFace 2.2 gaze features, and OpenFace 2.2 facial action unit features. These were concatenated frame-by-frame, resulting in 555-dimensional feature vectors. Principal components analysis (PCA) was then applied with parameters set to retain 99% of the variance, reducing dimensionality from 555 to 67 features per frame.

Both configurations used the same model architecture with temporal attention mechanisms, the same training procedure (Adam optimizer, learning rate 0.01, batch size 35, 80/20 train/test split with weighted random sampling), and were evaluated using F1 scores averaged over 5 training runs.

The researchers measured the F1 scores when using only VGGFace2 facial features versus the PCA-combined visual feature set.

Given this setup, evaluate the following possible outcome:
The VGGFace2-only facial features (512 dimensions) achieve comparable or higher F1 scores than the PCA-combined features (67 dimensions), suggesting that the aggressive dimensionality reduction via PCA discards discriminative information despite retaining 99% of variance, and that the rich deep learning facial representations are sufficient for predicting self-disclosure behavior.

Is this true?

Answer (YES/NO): NO